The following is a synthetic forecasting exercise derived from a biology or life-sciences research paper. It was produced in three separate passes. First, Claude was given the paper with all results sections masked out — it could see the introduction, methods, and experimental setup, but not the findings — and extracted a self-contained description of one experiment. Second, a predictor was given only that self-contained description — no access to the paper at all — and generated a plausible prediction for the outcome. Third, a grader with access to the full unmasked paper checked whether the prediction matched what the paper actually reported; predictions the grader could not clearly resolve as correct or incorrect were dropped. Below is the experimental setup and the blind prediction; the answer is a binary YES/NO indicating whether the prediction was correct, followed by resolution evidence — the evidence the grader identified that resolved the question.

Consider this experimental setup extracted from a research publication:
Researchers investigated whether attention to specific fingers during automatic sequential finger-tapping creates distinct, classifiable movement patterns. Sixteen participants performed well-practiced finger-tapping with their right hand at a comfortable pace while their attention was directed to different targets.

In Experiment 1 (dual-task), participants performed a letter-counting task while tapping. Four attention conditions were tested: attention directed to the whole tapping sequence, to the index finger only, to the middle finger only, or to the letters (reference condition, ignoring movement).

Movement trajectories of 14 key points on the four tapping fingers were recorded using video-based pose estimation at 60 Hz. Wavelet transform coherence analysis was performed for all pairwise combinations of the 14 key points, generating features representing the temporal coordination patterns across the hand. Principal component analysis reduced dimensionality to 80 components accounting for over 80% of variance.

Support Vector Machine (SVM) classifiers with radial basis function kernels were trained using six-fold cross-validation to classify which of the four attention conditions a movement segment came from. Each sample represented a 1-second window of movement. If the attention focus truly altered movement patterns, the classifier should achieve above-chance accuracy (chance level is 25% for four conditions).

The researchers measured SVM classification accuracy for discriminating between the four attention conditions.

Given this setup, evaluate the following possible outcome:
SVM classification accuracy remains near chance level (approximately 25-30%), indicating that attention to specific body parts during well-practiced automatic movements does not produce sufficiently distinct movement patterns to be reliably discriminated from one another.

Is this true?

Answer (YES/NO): NO